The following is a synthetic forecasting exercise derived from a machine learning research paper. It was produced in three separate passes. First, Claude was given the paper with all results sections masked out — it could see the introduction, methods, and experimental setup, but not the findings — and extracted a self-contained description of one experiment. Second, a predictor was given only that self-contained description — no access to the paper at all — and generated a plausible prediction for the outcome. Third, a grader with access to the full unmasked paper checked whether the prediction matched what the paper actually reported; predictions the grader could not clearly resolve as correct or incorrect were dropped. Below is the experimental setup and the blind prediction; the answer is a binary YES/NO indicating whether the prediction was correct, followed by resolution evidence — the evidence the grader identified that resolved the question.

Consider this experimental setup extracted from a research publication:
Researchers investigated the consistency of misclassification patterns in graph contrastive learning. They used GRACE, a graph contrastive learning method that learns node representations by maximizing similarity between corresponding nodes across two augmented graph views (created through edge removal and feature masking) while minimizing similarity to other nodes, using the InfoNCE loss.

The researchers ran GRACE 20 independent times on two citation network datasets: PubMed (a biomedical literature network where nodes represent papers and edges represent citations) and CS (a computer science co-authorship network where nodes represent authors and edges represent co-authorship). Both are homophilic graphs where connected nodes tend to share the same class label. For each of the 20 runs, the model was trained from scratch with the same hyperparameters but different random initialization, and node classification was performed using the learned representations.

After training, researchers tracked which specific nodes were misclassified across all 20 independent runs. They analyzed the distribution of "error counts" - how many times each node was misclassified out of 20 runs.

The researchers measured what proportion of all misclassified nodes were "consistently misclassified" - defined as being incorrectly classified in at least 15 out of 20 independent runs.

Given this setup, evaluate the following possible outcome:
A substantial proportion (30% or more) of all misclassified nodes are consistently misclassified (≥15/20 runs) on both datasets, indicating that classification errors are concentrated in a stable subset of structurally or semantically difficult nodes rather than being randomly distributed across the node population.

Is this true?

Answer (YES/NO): YES